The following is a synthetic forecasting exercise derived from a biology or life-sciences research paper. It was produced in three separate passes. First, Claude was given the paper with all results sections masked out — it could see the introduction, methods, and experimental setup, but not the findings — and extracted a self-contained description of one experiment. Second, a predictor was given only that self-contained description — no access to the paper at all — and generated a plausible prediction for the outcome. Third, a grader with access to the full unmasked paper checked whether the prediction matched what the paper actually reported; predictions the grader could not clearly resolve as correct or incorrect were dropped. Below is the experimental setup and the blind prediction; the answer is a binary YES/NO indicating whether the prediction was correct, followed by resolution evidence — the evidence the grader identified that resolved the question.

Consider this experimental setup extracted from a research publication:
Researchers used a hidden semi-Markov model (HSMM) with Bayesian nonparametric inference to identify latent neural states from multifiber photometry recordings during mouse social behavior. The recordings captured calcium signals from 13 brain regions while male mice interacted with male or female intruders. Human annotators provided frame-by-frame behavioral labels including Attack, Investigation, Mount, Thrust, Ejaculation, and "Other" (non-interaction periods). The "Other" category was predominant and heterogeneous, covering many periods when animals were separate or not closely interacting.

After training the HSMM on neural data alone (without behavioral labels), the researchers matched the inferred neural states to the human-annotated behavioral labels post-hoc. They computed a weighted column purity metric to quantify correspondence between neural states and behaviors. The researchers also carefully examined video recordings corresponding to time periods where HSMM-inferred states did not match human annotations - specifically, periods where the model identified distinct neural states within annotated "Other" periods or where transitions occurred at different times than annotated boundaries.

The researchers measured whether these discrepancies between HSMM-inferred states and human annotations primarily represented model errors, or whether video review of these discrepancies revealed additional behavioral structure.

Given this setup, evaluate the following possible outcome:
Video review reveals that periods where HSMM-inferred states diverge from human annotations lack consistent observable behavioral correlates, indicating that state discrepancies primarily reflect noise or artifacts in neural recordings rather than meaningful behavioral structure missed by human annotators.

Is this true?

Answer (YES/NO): NO